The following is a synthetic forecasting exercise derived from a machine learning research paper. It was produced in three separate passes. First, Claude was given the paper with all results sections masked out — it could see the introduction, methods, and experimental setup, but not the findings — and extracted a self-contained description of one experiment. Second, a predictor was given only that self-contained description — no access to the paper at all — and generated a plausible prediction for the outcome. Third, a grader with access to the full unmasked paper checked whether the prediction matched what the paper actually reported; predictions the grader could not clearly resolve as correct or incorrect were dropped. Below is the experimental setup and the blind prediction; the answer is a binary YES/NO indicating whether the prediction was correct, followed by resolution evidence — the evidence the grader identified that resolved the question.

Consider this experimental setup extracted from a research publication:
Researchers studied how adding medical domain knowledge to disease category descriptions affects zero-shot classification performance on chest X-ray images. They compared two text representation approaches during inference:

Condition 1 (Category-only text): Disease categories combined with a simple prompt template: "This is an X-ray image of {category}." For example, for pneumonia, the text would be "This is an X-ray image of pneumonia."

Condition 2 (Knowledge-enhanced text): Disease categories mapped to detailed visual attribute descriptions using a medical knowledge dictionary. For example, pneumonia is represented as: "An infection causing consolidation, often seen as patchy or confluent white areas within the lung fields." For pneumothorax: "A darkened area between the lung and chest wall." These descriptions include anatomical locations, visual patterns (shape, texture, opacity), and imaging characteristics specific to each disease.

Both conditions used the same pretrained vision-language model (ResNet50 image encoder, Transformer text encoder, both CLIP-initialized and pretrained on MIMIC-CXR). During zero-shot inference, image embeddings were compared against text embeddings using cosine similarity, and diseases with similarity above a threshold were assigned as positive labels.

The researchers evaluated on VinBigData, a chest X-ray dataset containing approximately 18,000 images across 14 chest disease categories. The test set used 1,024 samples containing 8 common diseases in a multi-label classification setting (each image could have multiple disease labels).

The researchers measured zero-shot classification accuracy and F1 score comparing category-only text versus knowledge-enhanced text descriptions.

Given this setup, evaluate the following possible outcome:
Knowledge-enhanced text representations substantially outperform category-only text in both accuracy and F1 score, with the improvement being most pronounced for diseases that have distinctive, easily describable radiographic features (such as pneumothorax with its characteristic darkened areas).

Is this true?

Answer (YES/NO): NO